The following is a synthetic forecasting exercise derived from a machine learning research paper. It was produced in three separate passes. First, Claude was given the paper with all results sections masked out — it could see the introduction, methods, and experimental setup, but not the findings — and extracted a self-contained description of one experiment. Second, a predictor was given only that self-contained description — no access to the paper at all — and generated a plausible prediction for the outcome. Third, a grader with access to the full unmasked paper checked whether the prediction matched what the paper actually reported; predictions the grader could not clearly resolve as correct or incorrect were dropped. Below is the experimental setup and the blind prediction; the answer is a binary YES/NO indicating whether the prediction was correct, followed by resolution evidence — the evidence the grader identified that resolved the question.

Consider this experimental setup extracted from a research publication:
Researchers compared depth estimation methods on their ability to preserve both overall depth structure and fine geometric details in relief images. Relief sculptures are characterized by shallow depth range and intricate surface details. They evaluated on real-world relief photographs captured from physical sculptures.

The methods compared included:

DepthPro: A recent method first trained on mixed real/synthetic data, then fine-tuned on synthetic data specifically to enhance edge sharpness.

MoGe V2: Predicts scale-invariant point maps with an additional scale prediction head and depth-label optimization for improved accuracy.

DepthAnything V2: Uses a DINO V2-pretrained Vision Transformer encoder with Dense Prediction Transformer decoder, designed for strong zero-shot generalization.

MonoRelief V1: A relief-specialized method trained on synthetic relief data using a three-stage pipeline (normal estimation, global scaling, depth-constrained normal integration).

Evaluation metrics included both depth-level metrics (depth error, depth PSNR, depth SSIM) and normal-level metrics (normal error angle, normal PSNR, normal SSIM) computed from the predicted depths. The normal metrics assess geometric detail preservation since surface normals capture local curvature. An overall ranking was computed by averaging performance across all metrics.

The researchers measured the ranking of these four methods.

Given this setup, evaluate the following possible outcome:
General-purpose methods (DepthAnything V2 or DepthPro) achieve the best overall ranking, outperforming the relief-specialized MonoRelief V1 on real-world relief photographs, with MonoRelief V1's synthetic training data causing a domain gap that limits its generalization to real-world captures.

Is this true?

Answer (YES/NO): YES